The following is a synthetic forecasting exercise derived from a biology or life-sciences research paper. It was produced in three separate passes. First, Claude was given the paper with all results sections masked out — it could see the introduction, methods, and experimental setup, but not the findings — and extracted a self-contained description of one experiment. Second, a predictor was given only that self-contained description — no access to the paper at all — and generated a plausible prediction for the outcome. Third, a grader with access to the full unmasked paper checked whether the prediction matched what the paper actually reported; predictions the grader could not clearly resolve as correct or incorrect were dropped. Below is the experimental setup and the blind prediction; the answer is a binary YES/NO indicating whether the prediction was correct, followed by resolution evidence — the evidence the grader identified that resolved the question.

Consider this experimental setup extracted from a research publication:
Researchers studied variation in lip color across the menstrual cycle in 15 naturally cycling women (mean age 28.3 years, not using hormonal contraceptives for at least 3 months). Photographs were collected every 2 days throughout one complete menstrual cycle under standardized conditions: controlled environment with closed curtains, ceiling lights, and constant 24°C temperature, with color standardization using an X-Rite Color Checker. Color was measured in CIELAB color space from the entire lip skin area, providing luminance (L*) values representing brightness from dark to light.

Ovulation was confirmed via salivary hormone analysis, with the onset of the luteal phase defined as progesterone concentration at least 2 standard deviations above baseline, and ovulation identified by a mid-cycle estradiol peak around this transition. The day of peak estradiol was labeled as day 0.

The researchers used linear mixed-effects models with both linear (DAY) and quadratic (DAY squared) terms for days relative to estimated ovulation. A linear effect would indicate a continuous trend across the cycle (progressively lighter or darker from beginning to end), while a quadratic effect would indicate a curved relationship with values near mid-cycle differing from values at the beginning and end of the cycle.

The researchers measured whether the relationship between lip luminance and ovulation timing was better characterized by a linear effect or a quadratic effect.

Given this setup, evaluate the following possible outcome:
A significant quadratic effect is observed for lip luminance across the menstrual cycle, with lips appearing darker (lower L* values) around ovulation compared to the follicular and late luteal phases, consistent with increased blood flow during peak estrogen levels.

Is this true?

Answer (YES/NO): YES